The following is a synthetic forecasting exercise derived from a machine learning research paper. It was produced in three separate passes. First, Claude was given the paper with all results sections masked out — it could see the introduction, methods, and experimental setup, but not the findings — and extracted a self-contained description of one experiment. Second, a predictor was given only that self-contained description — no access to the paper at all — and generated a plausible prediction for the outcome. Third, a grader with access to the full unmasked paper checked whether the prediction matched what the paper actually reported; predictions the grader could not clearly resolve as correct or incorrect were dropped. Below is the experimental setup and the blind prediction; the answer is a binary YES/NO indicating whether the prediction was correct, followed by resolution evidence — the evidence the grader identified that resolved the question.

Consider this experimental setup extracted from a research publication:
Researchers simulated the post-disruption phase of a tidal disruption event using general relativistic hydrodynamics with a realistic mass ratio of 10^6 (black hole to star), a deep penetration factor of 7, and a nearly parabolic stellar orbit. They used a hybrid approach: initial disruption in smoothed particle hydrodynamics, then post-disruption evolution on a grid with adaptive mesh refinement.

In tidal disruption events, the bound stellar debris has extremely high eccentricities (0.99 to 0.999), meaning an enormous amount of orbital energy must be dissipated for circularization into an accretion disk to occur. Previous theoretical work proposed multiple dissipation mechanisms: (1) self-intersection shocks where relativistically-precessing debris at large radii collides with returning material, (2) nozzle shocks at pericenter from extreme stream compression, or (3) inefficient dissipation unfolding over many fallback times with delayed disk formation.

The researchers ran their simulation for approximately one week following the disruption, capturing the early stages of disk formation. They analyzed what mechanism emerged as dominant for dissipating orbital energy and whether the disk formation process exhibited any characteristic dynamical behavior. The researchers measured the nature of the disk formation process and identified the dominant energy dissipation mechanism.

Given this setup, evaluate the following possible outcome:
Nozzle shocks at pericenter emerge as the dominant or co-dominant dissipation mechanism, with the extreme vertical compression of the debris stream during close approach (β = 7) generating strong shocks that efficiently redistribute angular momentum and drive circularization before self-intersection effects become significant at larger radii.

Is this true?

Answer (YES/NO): NO